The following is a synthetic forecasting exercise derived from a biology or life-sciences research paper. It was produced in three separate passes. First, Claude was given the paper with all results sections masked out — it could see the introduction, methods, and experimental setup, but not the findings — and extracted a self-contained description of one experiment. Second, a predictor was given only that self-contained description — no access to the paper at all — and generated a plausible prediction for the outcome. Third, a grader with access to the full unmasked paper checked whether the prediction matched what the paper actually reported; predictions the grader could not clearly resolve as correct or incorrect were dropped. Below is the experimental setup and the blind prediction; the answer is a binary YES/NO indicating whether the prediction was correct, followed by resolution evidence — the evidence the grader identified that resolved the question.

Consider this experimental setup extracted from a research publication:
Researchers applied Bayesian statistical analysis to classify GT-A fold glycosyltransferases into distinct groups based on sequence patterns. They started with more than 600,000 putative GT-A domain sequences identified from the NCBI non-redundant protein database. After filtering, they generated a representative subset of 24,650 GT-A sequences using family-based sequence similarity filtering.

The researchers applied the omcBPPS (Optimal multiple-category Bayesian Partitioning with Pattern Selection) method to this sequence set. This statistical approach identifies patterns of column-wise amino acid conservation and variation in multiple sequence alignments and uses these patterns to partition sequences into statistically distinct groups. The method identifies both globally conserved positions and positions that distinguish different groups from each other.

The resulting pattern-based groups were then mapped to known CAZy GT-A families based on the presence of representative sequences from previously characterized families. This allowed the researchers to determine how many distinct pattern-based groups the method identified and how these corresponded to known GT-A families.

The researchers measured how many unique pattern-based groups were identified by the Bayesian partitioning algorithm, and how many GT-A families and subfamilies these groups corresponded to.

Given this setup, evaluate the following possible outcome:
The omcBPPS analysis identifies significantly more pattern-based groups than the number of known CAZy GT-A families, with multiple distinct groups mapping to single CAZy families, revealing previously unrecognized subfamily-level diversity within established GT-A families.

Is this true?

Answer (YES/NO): YES